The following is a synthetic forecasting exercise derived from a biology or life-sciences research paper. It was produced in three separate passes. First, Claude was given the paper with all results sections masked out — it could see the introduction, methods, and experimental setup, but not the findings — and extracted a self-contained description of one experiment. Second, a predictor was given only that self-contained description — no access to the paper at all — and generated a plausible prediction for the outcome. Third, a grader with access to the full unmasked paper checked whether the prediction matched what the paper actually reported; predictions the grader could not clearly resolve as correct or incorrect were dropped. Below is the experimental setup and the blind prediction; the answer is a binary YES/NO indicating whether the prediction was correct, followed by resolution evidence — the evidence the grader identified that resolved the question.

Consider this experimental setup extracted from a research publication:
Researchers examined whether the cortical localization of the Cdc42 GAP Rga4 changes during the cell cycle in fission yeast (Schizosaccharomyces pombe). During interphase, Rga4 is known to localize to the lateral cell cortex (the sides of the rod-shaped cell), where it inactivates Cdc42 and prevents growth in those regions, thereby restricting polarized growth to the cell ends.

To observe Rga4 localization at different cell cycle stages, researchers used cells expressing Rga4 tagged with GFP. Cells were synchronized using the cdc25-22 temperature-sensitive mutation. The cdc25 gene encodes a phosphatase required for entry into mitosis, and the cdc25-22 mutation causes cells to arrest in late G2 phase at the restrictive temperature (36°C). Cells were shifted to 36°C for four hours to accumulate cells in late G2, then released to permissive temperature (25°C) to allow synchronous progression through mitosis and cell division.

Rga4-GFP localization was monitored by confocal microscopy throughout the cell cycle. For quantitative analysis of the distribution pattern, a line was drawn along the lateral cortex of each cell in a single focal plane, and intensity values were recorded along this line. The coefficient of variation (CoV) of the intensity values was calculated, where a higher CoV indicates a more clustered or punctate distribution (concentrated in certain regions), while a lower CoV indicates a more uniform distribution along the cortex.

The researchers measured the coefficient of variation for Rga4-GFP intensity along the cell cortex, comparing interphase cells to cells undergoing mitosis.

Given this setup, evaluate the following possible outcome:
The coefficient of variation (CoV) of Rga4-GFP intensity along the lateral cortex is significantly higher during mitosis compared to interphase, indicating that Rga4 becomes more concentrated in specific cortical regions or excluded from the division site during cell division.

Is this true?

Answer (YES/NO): NO